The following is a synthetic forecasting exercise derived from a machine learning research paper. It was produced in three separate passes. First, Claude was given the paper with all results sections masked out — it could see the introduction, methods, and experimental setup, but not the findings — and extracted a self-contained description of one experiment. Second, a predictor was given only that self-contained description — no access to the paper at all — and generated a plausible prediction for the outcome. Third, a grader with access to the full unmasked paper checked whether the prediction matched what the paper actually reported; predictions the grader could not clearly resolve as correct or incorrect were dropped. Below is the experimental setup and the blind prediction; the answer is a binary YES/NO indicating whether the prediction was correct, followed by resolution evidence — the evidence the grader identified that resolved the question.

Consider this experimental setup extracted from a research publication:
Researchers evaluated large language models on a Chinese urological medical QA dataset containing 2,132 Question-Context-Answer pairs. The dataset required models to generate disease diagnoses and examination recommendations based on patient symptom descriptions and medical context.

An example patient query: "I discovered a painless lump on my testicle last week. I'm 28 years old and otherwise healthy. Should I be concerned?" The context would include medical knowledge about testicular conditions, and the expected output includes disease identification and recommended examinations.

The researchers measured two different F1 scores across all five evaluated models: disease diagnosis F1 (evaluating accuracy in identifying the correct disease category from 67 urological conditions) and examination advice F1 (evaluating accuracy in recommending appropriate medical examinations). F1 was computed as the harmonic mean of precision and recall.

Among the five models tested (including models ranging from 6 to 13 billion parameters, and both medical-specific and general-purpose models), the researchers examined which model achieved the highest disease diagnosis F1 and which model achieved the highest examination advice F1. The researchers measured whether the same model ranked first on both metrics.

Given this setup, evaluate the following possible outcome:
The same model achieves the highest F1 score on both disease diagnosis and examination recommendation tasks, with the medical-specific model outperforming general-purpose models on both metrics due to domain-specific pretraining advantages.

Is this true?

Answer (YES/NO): NO